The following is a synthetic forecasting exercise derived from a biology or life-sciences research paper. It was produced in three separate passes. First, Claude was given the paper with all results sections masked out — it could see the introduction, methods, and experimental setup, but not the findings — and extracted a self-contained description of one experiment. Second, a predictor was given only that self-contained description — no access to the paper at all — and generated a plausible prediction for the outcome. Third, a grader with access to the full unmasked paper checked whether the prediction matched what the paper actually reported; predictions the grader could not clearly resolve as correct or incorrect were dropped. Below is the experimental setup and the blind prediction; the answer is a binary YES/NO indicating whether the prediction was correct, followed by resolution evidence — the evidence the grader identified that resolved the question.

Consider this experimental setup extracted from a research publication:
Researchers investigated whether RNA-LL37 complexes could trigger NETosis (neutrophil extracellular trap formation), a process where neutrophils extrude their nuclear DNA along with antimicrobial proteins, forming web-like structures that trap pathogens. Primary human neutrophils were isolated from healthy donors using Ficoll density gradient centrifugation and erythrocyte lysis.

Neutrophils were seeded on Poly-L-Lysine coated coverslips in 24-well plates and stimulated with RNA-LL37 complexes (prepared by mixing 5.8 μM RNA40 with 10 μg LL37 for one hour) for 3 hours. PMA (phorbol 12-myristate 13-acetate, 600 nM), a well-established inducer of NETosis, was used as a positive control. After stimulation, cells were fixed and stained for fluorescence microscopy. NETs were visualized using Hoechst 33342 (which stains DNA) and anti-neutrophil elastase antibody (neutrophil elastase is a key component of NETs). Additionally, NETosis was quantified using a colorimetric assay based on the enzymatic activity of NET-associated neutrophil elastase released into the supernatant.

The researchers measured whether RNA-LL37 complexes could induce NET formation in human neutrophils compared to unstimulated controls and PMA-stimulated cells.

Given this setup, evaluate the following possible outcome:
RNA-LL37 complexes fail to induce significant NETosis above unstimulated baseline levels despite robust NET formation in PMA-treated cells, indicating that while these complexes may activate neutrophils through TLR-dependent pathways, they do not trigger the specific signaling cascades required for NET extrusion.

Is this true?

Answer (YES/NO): NO